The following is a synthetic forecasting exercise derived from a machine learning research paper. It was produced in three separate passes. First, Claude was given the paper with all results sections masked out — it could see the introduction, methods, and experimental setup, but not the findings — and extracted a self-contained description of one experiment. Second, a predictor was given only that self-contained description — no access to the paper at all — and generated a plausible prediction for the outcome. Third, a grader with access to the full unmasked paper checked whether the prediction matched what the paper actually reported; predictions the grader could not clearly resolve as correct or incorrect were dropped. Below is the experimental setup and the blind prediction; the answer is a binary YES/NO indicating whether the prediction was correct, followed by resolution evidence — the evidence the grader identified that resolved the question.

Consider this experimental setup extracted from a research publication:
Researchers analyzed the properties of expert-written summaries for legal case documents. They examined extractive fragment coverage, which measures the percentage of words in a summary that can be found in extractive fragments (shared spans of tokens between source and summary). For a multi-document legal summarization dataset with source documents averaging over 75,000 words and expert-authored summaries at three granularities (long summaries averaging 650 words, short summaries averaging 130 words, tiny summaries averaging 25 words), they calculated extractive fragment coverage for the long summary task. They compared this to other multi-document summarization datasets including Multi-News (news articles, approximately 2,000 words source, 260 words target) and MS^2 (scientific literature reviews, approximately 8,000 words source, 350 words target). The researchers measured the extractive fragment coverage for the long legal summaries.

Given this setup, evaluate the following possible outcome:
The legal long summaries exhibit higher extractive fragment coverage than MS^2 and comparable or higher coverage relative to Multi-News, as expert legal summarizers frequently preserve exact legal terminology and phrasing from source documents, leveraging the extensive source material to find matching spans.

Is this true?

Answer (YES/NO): YES